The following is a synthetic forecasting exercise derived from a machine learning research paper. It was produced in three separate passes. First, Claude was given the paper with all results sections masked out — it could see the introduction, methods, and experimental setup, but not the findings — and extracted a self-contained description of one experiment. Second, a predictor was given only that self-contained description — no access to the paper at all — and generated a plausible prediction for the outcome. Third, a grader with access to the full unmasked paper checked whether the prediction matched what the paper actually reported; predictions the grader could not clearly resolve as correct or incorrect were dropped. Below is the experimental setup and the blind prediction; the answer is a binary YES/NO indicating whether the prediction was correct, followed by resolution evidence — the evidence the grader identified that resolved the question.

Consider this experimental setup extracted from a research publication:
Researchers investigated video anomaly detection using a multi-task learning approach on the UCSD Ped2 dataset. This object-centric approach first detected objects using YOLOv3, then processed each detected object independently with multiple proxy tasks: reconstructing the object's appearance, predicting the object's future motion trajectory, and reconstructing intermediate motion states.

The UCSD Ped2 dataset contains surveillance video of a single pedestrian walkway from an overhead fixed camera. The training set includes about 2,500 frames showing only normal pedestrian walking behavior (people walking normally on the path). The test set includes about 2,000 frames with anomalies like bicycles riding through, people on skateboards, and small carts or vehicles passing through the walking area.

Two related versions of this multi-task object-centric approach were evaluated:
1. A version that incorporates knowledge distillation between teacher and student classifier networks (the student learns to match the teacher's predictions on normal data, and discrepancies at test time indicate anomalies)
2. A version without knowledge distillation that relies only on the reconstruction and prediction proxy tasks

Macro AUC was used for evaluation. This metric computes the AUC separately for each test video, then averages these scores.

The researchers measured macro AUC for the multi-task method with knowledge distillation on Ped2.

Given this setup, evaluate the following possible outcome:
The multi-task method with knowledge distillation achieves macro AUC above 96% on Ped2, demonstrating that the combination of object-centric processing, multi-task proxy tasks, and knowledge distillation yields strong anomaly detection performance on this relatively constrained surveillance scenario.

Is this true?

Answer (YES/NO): YES